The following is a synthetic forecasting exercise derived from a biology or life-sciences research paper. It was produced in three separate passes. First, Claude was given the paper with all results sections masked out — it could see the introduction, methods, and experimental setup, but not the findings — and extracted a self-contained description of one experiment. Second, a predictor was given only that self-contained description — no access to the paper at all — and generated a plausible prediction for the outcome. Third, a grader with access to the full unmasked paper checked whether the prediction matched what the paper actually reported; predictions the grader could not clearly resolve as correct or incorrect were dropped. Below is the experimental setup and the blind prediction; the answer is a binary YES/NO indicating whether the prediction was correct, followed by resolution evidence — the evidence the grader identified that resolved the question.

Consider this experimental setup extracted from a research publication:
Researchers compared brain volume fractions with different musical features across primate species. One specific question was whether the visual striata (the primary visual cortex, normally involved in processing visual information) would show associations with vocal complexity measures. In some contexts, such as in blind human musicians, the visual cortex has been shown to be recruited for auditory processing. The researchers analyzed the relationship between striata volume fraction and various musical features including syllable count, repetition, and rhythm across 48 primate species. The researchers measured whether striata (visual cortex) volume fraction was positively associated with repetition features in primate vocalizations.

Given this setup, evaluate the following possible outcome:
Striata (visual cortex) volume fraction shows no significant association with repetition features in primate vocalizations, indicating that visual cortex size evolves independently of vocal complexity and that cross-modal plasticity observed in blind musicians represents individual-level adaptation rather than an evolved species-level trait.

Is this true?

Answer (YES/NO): NO